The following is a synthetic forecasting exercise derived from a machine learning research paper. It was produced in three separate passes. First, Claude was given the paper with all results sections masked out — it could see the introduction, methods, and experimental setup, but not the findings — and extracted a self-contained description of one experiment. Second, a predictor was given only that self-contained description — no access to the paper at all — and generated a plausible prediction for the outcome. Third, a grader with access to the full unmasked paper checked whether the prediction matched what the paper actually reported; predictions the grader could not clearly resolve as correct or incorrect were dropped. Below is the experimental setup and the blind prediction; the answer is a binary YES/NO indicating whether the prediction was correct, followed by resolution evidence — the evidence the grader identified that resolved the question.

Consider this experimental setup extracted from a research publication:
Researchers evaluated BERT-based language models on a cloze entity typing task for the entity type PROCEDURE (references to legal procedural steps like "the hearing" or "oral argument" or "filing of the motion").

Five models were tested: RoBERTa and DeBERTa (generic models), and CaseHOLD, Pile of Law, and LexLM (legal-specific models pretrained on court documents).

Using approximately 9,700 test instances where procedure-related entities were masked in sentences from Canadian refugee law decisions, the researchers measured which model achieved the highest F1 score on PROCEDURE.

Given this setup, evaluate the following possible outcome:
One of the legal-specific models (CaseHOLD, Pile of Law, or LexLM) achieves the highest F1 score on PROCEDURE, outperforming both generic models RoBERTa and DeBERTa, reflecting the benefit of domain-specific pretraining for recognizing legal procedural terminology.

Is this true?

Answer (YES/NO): YES